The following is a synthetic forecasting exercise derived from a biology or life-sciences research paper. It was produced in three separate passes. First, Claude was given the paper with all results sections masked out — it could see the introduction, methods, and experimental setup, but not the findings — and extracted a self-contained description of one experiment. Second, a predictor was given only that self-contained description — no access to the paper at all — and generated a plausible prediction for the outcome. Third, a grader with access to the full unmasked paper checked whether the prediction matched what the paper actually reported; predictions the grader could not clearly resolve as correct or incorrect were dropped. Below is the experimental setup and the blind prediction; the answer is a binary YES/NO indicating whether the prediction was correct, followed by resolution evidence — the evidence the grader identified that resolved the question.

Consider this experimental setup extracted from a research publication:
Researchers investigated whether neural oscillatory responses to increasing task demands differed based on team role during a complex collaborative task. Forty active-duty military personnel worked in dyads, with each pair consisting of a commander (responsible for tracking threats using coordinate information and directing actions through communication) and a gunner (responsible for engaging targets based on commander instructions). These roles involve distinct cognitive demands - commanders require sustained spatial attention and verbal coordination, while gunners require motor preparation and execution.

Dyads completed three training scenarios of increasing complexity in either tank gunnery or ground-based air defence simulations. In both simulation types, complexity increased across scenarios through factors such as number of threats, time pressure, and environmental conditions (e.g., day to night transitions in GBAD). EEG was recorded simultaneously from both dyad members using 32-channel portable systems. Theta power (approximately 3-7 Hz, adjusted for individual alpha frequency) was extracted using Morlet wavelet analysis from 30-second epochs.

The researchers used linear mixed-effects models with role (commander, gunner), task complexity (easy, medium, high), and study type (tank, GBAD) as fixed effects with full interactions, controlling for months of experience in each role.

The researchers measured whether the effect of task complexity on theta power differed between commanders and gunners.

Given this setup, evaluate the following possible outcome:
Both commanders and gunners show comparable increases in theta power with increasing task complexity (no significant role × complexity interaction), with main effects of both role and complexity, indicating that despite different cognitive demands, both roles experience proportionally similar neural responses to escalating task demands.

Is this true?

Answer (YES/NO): NO